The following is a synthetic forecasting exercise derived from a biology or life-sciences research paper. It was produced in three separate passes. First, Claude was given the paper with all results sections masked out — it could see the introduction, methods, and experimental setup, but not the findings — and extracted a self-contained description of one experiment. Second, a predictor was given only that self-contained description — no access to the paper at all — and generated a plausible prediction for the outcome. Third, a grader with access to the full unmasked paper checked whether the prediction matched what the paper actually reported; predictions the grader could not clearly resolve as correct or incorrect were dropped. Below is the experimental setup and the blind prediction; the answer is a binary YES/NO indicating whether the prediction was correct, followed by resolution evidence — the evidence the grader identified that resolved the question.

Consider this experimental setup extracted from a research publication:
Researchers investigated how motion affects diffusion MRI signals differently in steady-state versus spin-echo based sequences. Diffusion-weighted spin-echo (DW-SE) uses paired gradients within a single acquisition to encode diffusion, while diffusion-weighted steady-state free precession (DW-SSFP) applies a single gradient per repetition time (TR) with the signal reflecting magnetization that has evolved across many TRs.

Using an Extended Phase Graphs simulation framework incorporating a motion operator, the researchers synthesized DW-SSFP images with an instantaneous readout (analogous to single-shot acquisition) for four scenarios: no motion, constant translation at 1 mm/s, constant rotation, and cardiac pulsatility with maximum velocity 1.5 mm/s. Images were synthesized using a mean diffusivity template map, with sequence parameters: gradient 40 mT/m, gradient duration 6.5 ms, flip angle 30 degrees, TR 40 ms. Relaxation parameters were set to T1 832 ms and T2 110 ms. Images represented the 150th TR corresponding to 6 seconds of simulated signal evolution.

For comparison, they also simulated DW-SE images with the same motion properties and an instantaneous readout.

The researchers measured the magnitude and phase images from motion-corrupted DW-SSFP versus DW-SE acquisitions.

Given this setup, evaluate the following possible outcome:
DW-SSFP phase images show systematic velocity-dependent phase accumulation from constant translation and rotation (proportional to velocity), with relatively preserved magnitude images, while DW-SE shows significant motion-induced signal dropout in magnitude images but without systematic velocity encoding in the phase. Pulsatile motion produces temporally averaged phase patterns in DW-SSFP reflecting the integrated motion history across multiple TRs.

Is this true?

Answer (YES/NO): NO